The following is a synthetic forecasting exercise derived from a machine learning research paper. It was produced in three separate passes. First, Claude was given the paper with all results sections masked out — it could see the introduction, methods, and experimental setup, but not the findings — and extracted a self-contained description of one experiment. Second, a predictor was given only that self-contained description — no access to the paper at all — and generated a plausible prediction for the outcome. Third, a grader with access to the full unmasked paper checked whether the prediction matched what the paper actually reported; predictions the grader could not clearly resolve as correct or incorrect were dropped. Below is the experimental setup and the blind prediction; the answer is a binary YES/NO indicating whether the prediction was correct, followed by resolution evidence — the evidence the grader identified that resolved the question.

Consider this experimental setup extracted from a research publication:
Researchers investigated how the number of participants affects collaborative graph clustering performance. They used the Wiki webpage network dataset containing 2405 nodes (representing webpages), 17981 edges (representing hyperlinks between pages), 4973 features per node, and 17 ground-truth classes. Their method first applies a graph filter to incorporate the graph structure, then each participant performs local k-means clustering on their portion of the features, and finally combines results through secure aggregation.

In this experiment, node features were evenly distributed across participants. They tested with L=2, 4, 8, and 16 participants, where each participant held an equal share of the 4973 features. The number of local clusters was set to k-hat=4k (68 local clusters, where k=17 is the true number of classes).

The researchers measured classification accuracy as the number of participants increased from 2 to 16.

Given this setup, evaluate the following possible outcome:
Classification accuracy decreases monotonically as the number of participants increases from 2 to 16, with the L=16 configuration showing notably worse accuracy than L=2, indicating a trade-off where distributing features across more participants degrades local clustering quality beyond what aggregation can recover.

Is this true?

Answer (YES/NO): NO